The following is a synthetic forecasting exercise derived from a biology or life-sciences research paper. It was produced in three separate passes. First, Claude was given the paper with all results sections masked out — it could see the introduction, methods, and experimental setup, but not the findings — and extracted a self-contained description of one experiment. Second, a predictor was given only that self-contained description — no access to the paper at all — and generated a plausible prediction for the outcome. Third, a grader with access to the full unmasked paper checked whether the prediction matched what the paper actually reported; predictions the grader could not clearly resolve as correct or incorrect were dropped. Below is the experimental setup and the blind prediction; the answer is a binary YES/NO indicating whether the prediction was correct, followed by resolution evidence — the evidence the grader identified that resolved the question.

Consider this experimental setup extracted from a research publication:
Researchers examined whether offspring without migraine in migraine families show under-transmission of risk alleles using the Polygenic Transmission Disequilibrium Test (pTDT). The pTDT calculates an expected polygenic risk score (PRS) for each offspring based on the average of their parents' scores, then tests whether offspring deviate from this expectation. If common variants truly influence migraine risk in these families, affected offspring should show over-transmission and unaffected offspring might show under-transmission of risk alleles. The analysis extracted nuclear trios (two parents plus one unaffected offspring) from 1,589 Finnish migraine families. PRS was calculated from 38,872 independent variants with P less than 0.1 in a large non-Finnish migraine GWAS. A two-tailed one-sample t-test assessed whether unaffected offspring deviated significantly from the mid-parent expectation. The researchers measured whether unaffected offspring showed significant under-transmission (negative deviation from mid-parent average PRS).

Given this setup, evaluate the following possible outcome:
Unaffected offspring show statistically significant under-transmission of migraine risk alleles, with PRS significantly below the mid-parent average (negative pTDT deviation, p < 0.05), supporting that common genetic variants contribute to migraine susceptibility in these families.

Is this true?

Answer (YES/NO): NO